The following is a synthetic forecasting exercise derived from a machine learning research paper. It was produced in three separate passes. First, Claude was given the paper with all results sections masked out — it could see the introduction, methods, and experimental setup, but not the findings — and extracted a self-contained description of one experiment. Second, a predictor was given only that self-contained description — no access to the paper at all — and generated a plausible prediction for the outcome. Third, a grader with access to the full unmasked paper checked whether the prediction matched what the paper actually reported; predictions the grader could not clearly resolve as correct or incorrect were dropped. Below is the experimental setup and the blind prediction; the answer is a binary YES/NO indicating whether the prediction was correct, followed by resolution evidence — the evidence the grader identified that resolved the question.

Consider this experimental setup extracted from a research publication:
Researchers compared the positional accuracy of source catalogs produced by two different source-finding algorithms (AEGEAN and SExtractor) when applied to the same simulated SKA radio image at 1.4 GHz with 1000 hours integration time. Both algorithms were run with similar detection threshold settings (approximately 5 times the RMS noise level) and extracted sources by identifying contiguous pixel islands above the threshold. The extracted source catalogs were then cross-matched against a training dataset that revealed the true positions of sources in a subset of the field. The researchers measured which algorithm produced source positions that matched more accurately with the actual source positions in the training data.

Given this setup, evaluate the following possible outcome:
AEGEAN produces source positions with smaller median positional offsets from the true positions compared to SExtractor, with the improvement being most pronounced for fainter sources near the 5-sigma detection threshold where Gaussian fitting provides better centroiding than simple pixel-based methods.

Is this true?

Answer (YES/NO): NO